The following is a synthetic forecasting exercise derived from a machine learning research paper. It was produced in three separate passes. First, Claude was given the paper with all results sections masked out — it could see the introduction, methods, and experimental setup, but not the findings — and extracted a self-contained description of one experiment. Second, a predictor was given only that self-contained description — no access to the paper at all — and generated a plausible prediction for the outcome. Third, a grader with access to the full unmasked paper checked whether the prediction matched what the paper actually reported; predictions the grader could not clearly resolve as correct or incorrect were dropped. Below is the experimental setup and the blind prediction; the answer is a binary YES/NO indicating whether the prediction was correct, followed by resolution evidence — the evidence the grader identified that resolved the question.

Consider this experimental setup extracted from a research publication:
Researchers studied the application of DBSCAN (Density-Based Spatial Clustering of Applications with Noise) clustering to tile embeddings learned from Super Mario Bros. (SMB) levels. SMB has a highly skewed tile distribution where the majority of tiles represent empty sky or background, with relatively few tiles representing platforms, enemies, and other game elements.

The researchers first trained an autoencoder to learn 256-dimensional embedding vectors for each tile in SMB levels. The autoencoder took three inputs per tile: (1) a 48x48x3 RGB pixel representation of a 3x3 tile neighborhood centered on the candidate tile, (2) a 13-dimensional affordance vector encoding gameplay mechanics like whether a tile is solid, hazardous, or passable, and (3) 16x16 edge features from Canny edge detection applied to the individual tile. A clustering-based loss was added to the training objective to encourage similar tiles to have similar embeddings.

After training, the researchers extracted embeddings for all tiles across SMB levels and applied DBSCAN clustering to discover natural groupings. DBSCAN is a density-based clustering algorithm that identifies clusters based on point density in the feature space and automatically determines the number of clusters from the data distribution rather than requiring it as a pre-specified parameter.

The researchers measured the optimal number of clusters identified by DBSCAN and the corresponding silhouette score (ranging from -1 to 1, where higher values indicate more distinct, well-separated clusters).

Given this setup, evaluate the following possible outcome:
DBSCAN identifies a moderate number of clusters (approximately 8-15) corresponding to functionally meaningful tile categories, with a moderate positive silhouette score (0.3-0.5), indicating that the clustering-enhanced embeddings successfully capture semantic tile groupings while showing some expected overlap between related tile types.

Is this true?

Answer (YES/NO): NO